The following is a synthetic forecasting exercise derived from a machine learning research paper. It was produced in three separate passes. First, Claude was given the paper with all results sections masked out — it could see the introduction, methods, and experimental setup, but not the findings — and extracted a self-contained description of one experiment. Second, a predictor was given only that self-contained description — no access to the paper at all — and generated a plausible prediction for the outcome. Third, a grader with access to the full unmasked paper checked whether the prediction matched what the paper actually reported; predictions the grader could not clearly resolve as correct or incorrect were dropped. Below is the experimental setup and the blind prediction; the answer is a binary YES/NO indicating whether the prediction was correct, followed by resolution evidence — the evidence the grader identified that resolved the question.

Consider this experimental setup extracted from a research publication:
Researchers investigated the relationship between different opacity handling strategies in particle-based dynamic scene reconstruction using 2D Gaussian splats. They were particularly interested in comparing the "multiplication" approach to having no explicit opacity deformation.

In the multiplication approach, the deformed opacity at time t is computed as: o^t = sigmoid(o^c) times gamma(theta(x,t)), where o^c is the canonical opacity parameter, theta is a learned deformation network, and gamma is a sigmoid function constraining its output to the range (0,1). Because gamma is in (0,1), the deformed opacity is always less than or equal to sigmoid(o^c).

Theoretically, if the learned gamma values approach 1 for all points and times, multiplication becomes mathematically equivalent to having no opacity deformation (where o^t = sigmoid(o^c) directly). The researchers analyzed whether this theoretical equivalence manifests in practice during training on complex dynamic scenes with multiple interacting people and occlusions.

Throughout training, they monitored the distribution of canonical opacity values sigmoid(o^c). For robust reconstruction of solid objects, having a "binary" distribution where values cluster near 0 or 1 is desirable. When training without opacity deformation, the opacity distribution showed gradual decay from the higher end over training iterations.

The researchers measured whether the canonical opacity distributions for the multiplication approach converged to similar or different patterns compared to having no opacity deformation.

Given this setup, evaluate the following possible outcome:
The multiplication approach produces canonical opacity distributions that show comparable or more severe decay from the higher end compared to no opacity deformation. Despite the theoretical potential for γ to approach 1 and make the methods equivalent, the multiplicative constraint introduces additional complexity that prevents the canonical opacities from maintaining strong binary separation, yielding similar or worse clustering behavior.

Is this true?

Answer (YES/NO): YES